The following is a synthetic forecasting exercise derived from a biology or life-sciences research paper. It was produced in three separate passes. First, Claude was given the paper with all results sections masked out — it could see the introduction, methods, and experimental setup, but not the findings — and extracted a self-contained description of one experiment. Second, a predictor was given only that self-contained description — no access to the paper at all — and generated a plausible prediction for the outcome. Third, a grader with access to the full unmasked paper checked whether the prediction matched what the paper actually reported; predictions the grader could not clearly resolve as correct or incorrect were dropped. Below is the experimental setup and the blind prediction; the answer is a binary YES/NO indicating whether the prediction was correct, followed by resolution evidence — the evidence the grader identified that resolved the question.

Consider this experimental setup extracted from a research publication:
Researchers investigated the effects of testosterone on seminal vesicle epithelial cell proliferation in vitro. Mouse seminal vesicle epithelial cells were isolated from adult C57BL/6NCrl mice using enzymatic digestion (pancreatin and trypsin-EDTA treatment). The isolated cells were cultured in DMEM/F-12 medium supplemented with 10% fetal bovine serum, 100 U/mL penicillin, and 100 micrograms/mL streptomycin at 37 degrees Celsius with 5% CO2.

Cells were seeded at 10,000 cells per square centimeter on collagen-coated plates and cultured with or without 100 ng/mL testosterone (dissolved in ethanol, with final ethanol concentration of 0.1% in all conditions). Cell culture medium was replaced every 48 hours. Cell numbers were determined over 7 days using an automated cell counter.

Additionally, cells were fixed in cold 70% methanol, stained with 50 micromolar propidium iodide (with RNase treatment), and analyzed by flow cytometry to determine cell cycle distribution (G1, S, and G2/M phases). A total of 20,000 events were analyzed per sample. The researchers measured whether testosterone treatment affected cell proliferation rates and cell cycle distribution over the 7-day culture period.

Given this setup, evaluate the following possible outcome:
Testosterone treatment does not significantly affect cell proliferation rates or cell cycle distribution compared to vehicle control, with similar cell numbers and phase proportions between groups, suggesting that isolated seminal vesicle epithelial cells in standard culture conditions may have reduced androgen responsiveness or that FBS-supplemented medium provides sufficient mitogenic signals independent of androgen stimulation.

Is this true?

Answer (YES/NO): NO